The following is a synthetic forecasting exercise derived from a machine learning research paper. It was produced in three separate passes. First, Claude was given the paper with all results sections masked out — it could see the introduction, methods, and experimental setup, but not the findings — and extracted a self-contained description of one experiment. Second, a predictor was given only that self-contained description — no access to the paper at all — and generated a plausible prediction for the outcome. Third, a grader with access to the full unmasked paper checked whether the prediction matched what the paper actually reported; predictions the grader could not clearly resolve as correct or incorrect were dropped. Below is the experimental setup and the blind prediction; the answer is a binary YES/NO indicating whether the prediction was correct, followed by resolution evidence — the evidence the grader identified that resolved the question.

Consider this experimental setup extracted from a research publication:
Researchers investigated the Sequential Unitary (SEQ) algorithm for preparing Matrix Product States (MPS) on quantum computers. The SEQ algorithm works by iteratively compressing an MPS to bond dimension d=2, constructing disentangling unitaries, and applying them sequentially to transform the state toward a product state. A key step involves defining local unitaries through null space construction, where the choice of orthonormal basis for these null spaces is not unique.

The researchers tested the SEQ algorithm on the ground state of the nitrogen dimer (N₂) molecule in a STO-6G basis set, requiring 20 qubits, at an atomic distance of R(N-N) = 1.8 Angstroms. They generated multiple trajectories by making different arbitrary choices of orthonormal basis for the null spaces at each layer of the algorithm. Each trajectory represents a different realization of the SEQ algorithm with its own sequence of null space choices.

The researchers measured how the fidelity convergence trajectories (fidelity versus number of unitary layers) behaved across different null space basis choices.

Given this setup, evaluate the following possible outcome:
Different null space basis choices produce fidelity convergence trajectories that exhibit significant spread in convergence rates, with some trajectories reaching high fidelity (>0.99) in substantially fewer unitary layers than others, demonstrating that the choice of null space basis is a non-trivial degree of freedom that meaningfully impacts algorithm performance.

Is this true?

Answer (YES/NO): NO